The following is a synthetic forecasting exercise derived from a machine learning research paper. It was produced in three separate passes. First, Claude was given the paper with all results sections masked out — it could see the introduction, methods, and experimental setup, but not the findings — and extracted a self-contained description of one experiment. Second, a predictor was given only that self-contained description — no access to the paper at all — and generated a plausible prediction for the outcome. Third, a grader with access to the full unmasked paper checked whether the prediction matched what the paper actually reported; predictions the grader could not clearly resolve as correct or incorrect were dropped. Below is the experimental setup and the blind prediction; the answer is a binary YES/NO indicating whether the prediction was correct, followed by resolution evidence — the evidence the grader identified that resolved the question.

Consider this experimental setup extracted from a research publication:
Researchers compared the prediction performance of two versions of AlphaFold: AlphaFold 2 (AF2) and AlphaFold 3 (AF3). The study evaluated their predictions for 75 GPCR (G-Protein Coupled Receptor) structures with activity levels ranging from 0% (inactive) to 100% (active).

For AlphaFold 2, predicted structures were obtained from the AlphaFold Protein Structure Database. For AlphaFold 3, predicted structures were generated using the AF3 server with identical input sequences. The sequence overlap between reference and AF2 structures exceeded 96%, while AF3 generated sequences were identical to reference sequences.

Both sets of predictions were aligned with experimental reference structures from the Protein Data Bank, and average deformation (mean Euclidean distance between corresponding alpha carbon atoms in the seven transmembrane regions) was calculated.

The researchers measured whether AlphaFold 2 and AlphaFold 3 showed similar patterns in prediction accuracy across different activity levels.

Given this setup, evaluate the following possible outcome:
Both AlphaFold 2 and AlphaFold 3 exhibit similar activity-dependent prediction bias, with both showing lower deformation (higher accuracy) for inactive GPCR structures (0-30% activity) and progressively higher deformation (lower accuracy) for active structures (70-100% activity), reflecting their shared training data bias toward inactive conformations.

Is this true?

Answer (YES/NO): YES